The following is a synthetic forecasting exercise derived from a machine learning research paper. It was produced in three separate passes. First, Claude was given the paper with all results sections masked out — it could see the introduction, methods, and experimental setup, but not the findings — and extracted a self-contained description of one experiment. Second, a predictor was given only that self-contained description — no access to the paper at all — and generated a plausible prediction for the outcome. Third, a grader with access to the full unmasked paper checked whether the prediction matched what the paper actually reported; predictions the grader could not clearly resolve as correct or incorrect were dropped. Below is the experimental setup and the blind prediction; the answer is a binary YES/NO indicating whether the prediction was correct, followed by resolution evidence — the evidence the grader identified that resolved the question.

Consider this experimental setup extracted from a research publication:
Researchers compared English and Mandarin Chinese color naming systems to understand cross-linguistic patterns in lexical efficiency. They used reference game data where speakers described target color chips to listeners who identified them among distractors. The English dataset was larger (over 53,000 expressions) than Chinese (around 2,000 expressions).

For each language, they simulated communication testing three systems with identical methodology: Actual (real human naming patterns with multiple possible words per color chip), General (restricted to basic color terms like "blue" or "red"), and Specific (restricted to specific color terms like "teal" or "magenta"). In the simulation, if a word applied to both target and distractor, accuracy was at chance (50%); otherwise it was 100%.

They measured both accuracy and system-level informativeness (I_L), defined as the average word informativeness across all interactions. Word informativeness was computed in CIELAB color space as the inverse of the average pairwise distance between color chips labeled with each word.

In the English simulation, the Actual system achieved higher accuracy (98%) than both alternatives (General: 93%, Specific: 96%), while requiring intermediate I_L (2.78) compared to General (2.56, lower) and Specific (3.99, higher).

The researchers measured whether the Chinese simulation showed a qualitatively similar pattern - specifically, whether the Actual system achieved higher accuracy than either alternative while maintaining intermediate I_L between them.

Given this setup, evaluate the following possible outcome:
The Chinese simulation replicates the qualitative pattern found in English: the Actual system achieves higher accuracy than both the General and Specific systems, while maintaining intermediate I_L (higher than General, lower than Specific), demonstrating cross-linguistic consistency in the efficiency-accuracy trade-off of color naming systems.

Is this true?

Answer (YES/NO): YES